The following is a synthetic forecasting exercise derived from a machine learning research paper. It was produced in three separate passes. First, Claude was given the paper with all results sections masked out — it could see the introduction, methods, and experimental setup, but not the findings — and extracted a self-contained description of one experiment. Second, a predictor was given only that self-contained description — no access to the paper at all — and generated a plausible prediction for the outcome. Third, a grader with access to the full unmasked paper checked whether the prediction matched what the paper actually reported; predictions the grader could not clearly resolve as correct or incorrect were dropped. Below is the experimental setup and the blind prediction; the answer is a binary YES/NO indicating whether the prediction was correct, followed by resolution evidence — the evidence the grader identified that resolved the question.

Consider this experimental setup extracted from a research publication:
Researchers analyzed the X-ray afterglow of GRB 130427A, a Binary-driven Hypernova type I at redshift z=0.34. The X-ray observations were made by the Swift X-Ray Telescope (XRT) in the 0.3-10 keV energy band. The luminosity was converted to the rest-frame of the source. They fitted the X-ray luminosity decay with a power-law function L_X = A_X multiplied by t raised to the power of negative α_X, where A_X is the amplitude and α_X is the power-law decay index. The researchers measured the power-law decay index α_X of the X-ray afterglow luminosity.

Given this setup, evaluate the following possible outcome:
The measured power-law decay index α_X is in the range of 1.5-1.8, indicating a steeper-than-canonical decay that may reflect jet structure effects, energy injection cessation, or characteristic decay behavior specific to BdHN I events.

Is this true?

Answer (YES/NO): NO